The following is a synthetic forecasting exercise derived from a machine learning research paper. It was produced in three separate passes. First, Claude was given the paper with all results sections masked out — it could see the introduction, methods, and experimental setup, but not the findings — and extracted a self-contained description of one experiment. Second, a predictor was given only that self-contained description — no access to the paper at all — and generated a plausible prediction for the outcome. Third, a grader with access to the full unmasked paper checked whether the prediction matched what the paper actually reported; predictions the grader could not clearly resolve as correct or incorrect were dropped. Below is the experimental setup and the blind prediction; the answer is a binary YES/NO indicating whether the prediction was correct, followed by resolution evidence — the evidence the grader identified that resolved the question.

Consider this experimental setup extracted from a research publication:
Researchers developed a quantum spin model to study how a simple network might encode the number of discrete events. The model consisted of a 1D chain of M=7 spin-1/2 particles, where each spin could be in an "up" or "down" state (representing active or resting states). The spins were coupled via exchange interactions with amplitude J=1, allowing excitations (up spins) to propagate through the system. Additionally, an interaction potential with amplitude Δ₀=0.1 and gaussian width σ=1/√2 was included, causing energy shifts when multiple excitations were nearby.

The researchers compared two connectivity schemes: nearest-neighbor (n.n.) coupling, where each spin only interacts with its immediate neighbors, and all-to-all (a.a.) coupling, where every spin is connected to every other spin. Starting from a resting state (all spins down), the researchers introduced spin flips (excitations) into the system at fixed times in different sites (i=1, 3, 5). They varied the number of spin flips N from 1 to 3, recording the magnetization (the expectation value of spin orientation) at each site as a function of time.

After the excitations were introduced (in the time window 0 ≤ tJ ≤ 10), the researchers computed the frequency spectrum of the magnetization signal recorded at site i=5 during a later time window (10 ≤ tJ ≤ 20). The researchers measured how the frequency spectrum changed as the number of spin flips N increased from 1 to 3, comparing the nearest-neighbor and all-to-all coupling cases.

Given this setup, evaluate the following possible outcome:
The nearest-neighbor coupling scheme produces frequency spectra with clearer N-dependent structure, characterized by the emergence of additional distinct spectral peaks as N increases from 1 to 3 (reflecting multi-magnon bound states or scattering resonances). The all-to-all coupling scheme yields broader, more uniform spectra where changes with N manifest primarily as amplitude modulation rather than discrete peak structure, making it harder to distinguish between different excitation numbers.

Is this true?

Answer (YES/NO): NO